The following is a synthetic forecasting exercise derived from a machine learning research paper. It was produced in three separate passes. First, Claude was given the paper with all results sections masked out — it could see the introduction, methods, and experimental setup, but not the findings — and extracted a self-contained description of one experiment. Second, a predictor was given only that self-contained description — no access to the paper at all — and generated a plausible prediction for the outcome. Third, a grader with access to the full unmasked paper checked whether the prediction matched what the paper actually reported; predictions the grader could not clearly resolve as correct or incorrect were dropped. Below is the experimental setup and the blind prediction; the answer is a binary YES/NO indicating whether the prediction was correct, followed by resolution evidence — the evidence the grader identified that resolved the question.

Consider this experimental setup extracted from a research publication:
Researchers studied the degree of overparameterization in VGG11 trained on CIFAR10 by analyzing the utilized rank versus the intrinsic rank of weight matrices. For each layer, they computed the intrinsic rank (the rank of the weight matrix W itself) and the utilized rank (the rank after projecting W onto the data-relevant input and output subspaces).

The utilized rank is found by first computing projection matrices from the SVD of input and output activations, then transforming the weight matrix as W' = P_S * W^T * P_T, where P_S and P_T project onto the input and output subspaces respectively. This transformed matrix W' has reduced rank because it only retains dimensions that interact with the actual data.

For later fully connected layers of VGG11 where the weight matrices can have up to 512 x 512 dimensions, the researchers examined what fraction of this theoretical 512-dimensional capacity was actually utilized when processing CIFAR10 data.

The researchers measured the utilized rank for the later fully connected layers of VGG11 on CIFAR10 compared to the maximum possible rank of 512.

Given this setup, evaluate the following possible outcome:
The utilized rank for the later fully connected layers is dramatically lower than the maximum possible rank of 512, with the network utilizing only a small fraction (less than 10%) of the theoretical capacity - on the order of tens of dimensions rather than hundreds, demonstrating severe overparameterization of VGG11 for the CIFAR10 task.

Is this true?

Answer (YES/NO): YES